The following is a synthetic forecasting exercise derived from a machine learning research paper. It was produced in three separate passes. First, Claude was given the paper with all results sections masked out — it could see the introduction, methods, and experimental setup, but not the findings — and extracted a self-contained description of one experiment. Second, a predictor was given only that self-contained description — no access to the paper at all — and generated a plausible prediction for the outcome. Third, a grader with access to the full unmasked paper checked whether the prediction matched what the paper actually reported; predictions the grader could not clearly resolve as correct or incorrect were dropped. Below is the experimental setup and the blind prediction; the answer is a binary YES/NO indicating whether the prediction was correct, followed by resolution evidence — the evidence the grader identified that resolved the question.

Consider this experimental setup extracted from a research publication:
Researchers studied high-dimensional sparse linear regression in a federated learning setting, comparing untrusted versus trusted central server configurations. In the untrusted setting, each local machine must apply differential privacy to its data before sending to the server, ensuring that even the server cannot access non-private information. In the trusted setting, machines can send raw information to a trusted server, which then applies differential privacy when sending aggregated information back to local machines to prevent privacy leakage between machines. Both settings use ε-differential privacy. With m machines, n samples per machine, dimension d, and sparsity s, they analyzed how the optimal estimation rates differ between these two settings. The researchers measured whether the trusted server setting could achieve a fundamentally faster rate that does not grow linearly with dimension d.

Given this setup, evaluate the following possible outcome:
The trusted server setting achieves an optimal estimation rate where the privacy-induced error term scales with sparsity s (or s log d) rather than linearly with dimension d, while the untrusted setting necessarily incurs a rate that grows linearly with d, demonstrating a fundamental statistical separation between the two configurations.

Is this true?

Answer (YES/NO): YES